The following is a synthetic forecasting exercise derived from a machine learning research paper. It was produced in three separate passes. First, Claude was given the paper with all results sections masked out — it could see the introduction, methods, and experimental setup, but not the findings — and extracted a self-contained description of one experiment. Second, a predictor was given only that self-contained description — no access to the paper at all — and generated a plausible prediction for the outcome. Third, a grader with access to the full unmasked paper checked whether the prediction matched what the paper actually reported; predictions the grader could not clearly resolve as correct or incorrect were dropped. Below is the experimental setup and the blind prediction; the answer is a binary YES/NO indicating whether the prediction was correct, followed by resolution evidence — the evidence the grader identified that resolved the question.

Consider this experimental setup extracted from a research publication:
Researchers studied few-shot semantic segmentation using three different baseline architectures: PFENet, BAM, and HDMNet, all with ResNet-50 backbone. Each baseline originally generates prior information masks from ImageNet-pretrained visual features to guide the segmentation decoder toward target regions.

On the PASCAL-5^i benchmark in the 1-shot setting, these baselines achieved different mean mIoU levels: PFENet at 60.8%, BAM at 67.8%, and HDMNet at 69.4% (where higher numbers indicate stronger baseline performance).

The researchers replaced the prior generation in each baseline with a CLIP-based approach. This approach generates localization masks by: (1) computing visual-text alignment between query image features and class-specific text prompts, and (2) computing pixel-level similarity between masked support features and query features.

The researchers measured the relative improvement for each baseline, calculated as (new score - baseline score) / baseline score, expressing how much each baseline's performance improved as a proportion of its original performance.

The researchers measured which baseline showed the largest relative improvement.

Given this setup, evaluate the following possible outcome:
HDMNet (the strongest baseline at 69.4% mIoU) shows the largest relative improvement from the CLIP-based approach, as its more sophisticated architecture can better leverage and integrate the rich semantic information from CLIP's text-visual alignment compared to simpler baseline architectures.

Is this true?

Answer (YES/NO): NO